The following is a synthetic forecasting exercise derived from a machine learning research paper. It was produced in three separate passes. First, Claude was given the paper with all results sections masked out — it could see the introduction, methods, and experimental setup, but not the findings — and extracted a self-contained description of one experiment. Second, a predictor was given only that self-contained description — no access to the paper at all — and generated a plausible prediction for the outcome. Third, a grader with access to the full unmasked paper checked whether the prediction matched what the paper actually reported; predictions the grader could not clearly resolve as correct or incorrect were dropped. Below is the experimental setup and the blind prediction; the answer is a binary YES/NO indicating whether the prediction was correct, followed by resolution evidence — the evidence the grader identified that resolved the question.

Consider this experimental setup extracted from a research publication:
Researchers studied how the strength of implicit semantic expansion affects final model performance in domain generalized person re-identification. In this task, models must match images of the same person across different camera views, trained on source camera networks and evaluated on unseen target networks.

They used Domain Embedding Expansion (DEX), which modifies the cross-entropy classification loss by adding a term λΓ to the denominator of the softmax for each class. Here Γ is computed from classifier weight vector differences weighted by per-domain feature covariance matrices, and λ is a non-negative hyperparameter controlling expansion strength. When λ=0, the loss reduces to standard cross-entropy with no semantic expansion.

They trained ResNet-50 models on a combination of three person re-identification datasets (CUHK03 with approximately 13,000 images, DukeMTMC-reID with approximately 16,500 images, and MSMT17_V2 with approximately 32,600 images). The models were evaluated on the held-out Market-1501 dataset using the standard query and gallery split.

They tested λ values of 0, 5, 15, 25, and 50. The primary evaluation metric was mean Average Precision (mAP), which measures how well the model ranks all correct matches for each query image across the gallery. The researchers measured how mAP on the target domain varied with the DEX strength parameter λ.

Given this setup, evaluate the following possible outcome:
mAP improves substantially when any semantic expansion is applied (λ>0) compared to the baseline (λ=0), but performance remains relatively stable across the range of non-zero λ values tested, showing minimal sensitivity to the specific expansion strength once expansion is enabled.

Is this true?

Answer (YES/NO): NO